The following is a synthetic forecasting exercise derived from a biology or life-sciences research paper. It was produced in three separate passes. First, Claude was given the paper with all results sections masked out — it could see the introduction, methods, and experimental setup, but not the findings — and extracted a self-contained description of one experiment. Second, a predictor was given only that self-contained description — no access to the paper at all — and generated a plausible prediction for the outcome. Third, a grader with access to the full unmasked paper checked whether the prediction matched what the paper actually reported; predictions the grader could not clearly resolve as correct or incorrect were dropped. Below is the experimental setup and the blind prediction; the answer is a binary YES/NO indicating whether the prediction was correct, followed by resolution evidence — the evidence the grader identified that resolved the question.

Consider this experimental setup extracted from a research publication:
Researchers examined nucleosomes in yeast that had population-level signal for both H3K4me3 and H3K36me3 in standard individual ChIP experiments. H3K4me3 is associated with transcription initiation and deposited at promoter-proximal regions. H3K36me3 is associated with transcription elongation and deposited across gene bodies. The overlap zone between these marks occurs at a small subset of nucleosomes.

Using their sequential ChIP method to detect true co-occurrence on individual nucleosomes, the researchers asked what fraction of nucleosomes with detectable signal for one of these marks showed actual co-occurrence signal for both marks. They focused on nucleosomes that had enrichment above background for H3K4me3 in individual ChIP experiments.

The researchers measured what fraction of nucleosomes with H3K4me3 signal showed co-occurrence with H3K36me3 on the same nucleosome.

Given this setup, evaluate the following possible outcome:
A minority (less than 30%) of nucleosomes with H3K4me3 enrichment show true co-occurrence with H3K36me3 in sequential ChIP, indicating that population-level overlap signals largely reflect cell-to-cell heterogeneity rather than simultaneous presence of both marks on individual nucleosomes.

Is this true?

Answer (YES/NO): NO